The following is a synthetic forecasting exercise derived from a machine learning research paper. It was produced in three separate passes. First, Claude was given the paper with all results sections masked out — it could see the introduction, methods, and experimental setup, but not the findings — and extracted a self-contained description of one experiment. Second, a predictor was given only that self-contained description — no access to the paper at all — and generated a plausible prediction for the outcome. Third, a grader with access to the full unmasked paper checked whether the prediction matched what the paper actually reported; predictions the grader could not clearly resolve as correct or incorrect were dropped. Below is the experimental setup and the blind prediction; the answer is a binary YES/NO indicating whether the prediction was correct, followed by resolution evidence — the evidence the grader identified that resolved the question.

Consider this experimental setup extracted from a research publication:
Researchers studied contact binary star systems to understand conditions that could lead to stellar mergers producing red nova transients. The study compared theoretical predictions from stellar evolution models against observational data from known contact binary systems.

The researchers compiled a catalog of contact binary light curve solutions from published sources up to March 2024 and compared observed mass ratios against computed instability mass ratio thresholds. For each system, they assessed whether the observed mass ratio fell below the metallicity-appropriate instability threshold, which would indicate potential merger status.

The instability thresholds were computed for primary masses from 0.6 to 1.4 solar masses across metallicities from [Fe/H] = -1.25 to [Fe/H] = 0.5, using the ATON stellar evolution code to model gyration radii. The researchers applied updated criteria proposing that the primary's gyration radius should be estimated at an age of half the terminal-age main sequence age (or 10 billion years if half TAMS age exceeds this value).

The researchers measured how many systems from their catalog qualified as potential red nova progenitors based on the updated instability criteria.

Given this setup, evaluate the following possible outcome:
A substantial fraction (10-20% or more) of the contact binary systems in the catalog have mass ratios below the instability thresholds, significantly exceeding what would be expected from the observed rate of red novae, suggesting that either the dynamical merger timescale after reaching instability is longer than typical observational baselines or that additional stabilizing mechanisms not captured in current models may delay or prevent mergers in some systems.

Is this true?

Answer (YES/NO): NO